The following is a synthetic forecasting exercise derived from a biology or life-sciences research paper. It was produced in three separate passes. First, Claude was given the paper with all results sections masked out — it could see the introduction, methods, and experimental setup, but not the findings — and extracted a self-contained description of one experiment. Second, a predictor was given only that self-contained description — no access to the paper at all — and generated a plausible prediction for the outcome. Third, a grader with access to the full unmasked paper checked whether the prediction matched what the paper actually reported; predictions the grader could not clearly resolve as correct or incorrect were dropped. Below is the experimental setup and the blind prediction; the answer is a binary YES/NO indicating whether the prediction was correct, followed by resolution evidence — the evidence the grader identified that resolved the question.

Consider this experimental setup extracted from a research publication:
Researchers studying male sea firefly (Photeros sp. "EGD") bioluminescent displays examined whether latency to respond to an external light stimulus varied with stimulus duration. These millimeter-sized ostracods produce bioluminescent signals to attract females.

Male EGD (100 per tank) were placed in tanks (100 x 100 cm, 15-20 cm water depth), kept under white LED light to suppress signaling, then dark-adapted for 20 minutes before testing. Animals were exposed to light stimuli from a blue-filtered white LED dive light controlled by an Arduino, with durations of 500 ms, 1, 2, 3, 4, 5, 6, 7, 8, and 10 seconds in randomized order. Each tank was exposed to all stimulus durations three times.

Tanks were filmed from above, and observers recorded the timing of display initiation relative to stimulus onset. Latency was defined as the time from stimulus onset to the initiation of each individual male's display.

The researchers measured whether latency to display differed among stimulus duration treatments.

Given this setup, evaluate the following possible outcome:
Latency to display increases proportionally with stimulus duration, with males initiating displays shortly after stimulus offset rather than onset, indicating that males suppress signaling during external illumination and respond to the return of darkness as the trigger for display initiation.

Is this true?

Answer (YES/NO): NO